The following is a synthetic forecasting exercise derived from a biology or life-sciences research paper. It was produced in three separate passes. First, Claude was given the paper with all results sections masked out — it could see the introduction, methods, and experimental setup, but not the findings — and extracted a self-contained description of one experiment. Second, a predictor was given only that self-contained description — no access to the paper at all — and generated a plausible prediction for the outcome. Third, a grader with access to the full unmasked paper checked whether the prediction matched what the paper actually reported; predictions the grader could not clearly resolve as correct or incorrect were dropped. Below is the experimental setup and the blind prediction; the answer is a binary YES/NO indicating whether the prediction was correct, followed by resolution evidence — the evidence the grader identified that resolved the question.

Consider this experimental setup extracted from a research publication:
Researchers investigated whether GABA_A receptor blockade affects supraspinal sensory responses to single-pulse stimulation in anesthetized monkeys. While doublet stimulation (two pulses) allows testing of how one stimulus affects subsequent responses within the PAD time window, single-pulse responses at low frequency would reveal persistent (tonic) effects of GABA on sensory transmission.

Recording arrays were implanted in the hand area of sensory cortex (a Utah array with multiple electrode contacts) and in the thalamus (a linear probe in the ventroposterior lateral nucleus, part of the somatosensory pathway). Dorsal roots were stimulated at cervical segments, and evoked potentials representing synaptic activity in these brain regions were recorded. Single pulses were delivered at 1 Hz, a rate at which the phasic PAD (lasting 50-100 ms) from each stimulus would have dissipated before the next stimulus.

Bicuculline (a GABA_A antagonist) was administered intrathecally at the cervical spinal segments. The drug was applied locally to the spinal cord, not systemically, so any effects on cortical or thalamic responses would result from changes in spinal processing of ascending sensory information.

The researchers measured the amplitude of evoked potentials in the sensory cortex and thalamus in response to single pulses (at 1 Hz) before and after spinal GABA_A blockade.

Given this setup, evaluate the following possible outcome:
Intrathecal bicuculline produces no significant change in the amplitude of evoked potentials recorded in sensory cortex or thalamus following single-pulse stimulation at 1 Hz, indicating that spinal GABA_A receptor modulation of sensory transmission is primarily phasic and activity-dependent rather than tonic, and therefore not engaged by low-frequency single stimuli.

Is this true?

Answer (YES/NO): NO